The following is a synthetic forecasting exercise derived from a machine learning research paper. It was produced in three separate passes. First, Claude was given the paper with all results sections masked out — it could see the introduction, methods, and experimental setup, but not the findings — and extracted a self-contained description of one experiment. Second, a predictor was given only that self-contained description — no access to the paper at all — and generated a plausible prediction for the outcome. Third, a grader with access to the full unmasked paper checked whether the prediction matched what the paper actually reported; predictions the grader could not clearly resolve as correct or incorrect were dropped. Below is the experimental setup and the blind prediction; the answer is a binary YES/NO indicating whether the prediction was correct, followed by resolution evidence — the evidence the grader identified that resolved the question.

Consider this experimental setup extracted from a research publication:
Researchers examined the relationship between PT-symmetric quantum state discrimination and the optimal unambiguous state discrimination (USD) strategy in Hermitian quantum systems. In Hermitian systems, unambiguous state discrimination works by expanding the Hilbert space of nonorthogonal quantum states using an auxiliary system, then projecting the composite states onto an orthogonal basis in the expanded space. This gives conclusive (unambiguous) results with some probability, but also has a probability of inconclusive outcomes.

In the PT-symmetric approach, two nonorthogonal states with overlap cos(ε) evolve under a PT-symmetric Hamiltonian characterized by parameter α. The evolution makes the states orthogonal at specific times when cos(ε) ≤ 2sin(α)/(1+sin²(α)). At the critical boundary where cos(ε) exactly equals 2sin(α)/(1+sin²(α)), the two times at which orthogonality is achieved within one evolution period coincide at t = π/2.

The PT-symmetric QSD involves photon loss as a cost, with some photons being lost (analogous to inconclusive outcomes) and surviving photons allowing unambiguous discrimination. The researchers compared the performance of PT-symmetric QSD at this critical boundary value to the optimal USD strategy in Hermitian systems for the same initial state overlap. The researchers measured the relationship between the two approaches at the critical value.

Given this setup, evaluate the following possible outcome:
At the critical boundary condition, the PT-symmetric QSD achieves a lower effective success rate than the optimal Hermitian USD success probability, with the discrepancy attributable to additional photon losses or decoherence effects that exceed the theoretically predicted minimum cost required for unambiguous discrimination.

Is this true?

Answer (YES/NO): NO